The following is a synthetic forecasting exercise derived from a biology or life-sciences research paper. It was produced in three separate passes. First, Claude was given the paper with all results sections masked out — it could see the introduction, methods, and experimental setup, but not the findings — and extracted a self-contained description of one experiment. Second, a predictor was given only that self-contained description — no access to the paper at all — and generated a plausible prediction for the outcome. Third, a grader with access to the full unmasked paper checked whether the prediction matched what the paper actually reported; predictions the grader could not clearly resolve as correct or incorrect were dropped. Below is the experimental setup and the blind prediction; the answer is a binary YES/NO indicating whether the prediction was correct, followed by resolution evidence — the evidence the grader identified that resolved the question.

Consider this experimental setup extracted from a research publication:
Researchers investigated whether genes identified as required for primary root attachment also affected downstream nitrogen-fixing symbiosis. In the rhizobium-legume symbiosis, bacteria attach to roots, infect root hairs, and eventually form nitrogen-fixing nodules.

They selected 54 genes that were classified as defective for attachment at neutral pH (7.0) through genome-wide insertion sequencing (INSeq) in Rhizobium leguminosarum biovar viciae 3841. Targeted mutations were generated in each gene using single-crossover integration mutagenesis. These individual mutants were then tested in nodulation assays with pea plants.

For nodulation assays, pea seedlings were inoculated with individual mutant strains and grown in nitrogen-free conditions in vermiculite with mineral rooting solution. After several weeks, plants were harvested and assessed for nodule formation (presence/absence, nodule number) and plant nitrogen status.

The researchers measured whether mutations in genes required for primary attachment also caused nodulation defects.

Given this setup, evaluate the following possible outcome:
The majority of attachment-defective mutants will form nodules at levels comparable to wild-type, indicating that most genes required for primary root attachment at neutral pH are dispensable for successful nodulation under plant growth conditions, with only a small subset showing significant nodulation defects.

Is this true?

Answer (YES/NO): NO